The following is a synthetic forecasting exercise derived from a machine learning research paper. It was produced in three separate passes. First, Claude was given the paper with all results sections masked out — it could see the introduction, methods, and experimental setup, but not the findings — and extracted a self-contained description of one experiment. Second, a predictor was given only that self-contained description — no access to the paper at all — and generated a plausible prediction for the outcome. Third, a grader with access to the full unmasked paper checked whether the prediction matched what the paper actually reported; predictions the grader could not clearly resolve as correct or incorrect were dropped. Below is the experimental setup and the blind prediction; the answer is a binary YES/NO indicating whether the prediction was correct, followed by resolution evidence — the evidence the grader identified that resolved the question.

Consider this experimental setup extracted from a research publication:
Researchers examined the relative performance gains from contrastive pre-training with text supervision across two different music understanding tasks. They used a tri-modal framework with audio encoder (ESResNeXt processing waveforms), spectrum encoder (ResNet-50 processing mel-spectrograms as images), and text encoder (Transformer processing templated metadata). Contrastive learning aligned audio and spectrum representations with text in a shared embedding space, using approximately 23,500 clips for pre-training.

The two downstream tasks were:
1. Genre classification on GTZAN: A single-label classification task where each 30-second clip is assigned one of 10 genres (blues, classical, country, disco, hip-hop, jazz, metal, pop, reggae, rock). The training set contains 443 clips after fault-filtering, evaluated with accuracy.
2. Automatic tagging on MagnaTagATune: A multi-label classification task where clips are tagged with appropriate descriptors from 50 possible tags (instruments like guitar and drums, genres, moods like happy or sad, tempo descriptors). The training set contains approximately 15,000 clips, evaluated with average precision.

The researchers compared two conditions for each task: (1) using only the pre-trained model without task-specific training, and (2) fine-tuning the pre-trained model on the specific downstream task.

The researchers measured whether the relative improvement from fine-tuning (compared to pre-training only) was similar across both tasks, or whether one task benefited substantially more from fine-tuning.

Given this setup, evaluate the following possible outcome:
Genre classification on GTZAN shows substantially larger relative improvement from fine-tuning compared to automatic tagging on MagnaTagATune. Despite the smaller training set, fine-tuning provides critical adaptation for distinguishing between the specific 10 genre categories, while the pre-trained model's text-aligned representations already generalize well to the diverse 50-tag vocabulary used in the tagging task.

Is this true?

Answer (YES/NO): YES